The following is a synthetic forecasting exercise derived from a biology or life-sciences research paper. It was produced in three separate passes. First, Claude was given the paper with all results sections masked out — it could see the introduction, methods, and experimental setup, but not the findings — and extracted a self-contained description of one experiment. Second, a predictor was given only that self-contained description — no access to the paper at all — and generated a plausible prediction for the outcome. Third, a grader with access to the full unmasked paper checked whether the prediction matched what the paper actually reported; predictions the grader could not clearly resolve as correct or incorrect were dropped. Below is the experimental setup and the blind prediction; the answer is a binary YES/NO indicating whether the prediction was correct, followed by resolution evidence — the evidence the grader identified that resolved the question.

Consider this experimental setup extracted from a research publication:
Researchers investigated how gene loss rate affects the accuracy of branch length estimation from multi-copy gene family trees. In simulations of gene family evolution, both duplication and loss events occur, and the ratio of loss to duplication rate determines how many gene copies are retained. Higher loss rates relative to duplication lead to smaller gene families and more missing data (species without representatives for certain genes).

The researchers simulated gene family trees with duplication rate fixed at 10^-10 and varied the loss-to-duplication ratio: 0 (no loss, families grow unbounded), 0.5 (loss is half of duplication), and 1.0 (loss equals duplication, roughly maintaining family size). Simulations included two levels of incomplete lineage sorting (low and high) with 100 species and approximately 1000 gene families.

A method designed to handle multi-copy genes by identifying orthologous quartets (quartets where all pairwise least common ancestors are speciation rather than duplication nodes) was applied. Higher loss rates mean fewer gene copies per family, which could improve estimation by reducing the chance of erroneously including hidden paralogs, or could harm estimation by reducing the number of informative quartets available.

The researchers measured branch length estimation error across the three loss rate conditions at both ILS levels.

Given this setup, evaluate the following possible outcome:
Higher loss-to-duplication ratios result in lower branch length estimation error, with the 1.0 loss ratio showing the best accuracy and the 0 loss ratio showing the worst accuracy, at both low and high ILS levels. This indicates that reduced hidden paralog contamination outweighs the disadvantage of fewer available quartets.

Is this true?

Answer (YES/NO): NO